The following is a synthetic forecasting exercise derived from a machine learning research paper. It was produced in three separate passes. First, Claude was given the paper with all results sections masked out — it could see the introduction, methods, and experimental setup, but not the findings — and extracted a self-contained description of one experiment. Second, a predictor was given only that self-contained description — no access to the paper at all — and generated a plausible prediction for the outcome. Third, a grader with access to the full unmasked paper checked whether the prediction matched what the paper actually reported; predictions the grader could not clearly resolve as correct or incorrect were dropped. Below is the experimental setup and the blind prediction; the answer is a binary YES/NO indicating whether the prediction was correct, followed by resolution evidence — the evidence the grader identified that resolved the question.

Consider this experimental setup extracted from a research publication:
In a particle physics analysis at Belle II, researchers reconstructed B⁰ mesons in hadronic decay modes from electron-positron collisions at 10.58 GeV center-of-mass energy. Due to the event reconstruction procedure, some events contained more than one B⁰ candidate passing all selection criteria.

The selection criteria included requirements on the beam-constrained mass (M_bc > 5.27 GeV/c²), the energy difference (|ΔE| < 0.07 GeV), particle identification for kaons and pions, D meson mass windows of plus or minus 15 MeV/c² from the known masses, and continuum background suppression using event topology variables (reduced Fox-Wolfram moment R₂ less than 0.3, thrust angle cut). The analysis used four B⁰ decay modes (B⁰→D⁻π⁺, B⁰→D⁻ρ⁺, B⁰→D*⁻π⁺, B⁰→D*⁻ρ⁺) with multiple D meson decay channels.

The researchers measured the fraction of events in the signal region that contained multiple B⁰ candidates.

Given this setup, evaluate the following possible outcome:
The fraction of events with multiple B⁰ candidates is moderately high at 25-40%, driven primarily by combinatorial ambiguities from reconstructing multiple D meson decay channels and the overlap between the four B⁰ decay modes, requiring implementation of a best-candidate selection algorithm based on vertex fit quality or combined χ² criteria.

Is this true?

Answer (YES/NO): NO